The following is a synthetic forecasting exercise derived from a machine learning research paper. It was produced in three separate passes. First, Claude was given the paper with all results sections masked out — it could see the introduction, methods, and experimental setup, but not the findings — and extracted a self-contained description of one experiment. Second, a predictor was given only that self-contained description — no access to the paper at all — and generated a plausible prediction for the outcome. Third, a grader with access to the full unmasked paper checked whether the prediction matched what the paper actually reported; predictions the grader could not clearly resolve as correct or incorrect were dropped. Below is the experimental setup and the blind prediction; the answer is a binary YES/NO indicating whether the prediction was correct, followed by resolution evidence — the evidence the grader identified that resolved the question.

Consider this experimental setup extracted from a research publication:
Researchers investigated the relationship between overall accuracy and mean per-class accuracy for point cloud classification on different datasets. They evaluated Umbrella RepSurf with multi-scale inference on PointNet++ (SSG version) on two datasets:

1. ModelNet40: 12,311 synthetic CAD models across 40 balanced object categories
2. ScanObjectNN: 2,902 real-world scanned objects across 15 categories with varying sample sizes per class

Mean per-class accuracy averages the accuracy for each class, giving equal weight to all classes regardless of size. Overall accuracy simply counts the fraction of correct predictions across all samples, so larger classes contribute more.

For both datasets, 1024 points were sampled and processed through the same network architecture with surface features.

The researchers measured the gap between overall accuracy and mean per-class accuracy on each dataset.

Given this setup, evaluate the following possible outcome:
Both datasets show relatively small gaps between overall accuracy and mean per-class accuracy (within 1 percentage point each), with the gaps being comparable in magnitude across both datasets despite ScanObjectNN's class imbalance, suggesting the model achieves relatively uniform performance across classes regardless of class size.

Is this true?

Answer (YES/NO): NO